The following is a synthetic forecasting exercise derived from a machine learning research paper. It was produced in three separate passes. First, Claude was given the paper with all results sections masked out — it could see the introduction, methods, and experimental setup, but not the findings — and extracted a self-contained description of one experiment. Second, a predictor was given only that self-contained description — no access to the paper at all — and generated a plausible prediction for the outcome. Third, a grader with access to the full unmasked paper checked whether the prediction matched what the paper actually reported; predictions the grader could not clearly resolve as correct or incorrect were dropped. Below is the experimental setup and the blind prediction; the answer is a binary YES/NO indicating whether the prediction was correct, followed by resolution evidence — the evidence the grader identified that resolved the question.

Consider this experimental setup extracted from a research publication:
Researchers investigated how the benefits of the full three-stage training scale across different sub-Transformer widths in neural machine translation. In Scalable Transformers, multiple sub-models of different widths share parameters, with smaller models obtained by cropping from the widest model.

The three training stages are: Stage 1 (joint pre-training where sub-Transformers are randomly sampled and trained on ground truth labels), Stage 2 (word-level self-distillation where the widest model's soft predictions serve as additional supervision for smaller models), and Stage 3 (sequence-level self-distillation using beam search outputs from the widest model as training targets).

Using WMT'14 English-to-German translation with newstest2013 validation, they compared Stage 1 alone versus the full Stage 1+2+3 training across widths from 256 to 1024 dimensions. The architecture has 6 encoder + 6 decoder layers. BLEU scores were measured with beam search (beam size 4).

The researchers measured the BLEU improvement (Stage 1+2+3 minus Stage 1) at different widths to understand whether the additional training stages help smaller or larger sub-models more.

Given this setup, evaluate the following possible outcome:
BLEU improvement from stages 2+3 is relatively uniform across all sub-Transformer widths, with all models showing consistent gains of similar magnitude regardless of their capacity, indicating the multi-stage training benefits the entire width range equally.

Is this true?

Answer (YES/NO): NO